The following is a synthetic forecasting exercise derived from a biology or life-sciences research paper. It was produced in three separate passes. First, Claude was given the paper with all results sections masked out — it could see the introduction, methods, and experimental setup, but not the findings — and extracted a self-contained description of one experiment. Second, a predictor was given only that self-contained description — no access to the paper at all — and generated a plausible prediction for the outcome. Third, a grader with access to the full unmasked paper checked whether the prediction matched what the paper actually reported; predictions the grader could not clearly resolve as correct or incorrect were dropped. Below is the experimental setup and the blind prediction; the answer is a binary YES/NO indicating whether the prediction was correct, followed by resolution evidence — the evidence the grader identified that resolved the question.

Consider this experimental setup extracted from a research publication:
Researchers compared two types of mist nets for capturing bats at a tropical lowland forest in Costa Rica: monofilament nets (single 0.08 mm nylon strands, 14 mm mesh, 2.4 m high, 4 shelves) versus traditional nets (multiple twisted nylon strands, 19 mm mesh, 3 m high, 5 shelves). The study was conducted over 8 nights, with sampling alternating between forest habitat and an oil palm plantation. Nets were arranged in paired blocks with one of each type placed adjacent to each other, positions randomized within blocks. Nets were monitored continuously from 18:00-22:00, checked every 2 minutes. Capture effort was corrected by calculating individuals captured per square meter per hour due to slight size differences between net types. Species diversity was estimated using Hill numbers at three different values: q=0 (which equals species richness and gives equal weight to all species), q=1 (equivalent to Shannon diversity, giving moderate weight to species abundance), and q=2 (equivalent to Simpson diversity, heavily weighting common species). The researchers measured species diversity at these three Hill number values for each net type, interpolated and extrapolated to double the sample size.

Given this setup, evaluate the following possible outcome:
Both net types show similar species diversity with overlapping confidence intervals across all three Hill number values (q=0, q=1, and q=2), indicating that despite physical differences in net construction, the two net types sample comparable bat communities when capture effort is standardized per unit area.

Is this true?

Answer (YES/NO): NO